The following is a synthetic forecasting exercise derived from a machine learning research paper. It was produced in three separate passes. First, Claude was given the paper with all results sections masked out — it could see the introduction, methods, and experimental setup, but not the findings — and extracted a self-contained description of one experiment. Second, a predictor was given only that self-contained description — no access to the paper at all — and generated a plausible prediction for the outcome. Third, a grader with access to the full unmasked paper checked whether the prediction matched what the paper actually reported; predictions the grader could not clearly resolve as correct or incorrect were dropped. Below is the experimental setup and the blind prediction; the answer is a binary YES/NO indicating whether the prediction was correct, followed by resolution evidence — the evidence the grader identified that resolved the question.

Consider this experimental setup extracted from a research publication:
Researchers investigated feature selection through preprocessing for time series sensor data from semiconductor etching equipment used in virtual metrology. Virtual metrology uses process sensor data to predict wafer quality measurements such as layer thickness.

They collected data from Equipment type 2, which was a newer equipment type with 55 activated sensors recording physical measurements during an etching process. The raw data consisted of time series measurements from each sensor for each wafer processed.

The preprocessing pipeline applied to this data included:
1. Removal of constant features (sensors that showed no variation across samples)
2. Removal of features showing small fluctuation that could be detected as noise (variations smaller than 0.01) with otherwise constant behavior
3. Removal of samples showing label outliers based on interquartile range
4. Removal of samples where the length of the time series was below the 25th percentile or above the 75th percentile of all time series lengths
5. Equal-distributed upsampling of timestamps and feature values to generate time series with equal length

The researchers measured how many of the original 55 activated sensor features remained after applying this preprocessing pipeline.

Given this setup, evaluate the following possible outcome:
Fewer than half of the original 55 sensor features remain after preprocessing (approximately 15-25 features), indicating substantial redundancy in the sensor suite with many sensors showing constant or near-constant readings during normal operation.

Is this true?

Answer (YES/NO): NO